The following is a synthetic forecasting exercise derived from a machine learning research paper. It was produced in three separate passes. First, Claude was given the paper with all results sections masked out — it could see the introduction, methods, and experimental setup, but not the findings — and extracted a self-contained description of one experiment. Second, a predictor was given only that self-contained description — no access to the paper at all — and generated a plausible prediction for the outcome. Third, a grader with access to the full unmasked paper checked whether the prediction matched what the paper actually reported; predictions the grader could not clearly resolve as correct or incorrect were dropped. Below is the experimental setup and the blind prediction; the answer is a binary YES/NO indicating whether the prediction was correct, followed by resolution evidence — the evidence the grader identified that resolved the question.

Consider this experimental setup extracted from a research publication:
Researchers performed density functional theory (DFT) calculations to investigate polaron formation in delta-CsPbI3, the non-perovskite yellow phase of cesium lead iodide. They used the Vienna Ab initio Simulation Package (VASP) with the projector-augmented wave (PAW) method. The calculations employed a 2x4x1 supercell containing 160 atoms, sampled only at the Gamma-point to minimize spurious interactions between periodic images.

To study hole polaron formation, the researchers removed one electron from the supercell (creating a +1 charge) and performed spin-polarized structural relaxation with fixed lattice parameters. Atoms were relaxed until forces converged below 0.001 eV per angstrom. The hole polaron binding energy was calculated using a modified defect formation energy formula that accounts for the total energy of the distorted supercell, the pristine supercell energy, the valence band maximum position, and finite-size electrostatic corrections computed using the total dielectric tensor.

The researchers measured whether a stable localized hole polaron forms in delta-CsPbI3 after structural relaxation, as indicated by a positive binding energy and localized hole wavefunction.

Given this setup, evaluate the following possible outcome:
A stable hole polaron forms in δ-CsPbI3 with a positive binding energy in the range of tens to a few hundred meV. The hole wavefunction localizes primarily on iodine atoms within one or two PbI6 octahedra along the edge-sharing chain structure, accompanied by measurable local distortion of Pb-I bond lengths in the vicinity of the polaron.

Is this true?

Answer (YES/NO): NO